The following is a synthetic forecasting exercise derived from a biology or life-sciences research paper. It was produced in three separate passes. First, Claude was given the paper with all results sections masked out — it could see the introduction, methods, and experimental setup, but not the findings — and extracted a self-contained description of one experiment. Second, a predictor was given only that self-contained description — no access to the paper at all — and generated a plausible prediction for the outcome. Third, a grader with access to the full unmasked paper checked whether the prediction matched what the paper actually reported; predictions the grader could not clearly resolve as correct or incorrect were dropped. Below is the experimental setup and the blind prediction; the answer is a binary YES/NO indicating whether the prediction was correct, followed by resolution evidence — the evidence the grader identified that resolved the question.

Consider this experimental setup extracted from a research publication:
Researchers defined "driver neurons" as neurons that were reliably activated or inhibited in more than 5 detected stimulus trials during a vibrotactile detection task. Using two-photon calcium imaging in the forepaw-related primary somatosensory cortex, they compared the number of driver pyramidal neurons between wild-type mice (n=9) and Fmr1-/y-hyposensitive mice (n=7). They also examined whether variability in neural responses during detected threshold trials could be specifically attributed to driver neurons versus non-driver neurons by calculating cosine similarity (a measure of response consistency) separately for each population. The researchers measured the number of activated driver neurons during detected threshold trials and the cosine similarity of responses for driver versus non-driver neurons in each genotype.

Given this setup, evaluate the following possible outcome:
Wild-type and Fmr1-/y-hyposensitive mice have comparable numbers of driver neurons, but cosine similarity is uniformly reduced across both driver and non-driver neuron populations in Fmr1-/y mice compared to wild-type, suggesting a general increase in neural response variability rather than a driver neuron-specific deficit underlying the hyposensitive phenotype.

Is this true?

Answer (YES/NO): NO